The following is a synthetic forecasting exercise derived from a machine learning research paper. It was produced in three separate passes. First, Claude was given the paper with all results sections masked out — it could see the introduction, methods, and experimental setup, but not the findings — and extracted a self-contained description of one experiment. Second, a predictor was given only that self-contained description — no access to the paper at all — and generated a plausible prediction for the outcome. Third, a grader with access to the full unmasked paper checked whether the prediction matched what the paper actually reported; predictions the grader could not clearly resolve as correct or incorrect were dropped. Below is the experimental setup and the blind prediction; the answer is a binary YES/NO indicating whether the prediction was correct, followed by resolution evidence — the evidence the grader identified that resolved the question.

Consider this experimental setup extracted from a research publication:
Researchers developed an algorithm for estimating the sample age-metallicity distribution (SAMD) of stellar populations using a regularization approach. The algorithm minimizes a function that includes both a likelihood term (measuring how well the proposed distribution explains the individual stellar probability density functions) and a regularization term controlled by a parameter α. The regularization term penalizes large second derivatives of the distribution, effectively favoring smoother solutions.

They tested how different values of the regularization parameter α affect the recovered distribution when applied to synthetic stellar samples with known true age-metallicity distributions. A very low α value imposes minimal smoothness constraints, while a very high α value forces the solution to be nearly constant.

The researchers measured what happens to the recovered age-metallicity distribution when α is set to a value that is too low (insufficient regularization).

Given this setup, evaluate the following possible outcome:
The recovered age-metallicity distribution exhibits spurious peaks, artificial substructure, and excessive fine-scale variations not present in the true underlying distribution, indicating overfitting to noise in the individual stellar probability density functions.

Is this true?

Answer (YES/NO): YES